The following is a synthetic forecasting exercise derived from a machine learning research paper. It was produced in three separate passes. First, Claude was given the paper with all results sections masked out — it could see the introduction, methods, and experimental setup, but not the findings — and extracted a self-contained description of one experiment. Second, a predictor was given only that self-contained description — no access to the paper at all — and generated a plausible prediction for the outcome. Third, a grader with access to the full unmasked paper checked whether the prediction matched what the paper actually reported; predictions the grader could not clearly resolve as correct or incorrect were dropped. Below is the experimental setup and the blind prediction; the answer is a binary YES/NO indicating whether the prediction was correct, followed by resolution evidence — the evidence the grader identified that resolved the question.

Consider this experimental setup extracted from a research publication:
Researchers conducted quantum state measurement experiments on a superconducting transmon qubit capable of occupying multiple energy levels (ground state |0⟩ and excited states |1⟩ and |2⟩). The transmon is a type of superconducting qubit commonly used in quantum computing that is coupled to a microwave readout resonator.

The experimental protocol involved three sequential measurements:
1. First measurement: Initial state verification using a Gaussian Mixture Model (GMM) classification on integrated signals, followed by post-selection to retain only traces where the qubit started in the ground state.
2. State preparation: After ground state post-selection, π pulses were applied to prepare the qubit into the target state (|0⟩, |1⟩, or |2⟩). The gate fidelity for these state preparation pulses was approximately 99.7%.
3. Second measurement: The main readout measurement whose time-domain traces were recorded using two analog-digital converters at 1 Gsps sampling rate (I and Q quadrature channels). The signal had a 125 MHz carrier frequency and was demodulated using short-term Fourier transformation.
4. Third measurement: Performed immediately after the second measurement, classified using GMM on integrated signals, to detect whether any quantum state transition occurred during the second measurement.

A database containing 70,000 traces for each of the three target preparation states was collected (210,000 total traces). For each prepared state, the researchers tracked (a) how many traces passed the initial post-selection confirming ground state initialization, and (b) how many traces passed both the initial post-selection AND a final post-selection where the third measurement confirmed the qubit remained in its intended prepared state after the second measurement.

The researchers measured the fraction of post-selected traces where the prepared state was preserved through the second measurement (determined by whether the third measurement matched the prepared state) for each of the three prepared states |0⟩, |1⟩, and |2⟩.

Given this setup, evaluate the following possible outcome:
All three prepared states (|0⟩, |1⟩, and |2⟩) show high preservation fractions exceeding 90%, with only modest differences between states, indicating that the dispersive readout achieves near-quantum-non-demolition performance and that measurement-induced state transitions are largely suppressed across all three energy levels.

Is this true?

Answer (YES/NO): NO